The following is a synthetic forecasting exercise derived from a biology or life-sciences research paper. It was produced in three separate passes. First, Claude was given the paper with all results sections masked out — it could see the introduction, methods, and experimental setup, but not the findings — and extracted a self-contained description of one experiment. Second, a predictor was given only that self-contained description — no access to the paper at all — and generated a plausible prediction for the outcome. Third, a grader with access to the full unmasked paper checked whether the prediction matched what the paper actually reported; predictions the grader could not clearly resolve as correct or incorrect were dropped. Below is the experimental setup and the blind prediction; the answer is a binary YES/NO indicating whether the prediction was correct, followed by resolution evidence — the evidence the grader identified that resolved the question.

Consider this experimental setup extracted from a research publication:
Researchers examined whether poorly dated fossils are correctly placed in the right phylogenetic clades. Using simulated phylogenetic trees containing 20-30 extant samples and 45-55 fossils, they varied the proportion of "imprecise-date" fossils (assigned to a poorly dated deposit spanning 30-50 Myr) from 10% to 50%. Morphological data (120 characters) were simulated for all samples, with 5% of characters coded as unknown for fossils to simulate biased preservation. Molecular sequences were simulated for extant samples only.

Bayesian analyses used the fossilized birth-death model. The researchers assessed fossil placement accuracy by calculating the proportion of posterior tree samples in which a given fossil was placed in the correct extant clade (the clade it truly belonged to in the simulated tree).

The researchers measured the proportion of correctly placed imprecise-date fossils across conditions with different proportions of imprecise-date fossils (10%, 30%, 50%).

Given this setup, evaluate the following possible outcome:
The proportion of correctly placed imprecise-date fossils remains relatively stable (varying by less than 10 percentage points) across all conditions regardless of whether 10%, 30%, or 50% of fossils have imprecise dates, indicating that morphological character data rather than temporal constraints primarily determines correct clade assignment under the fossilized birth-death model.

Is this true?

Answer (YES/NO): NO